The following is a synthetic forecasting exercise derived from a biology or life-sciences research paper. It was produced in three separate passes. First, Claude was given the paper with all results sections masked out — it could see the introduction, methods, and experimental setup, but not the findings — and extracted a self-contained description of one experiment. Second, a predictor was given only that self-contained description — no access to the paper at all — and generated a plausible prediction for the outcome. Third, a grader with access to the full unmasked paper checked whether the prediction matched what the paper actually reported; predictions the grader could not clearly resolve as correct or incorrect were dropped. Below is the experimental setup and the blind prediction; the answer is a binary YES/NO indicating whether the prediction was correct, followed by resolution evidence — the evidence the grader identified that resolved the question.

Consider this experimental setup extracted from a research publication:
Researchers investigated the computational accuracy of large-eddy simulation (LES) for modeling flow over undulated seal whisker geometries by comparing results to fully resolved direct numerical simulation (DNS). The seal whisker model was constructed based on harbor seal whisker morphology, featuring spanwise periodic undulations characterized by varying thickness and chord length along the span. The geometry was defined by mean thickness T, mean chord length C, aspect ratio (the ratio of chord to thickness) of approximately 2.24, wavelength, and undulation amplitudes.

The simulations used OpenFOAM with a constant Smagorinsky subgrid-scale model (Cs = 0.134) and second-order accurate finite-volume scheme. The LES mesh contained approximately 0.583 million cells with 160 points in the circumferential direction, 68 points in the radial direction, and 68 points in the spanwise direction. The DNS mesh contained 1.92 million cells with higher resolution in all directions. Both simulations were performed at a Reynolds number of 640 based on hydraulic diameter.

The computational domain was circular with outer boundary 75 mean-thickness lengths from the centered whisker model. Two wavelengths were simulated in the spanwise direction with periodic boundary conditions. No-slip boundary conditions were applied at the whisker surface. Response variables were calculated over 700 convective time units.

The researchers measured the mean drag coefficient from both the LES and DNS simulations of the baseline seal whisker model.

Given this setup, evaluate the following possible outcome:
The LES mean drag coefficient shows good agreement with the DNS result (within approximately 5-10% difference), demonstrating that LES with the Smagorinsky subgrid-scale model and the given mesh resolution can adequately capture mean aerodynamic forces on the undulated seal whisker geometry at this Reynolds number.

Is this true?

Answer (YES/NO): YES